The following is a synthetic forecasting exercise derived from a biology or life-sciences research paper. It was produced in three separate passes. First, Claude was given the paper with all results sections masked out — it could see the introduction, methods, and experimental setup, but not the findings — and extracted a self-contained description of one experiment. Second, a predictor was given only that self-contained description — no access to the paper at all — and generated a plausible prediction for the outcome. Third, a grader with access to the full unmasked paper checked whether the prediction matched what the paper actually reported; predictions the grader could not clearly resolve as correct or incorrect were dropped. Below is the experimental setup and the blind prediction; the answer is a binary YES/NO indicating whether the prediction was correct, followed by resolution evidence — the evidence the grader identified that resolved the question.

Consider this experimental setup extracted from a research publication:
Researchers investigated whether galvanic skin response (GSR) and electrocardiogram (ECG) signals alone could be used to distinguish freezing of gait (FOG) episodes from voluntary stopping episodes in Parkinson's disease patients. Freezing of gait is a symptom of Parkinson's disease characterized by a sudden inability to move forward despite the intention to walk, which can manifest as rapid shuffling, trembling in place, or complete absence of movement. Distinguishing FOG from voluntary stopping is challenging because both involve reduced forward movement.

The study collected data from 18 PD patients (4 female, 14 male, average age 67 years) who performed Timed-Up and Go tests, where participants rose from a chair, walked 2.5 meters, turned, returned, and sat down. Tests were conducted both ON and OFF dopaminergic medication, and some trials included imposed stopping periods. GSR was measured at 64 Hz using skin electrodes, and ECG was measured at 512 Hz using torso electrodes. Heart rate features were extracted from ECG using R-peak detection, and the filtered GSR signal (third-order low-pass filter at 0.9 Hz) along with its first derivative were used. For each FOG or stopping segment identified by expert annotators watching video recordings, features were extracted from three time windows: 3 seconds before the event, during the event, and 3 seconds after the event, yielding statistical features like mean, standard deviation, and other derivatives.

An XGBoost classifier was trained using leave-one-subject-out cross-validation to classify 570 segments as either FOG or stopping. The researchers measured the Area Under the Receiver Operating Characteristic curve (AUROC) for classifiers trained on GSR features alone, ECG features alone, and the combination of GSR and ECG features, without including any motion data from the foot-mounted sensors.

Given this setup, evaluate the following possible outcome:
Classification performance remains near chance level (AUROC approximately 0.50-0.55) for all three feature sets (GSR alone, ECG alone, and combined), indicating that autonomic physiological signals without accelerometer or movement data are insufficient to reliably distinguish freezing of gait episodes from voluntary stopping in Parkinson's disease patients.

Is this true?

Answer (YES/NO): YES